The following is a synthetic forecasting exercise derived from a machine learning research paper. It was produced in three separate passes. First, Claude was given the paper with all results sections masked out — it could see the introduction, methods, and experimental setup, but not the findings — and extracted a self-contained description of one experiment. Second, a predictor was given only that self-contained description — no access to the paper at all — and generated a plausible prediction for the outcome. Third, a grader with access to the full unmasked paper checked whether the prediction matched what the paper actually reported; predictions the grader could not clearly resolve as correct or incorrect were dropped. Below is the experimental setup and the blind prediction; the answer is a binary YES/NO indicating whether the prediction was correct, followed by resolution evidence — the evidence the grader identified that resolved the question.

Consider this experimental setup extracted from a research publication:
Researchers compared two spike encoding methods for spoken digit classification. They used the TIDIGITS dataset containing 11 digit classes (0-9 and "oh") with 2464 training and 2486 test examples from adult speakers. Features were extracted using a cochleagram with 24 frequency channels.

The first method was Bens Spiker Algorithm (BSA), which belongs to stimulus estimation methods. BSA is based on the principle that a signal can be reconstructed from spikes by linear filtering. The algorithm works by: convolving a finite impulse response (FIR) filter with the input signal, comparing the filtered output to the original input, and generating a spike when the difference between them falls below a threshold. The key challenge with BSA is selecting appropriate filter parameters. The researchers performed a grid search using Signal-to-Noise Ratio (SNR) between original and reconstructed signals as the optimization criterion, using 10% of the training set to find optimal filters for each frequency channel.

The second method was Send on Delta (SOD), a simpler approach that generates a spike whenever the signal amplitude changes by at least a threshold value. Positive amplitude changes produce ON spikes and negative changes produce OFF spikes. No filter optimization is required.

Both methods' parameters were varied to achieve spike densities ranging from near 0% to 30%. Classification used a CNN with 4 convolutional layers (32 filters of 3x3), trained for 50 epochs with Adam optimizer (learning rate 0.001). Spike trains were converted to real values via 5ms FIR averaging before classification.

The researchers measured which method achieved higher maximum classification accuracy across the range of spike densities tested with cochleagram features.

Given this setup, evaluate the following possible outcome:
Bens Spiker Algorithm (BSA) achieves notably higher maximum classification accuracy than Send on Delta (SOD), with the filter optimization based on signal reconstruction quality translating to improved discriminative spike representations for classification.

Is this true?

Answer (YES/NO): NO